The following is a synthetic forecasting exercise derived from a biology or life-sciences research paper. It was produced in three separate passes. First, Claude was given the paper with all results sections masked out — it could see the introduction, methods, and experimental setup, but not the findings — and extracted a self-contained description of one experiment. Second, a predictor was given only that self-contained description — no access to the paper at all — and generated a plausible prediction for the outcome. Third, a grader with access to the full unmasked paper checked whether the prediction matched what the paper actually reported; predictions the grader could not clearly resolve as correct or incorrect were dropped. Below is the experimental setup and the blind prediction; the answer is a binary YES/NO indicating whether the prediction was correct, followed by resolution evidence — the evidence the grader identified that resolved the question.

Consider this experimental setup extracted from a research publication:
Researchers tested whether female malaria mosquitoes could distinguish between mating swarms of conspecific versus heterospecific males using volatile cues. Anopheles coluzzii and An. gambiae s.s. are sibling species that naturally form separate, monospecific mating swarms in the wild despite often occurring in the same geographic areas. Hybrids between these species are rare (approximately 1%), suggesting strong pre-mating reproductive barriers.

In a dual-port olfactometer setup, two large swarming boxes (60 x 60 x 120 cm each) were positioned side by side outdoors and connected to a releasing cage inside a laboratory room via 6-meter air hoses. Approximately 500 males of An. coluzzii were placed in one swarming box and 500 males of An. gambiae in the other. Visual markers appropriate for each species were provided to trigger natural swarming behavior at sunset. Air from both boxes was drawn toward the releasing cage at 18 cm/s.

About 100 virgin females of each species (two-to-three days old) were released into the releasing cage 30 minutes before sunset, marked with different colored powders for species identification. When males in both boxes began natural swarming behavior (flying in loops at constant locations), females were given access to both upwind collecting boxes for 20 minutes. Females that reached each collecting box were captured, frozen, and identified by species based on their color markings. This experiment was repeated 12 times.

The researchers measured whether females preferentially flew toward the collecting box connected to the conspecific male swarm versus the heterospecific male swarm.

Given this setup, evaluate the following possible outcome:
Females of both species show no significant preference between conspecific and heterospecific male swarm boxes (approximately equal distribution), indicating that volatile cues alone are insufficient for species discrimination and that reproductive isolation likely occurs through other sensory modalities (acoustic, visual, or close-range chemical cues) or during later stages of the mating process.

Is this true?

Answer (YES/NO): YES